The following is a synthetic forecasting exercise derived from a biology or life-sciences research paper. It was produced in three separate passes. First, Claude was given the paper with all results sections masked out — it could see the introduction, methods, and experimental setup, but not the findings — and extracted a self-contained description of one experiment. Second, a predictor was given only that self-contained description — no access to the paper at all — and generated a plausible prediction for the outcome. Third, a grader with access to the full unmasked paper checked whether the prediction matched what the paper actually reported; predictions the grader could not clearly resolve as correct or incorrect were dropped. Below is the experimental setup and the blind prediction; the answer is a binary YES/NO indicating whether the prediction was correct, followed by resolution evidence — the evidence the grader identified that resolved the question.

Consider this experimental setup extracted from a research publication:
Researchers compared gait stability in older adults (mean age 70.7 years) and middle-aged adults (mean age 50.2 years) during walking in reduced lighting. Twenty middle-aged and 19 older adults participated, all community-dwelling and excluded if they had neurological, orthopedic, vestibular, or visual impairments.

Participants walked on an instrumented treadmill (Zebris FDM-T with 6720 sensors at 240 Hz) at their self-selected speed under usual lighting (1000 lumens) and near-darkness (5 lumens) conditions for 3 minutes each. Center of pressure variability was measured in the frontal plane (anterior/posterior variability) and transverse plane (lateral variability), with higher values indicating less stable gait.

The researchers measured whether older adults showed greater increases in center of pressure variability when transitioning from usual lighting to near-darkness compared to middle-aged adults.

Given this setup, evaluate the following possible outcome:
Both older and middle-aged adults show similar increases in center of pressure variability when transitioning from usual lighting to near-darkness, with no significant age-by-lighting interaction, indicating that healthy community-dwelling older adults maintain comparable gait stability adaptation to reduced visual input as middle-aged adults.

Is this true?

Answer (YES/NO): NO